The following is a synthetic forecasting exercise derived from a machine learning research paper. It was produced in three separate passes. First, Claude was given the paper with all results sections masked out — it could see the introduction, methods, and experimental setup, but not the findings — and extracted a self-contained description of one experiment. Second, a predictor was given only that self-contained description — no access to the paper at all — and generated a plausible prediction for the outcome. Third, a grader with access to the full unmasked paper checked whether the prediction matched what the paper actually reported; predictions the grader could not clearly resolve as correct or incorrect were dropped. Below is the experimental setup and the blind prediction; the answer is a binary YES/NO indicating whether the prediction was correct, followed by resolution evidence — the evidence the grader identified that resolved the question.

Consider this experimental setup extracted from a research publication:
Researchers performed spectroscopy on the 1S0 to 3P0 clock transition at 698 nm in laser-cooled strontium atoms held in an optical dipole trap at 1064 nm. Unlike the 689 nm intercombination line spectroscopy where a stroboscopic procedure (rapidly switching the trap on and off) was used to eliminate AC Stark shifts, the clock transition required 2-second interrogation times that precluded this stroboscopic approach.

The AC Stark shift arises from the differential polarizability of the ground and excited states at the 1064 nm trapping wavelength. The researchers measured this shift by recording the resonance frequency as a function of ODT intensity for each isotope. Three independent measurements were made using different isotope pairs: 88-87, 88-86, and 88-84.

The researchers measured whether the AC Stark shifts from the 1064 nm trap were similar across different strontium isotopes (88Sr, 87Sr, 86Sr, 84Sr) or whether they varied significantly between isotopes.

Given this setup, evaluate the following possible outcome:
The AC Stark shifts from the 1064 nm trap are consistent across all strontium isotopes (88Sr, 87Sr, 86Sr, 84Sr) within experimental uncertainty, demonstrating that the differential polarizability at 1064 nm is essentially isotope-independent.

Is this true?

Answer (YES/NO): YES